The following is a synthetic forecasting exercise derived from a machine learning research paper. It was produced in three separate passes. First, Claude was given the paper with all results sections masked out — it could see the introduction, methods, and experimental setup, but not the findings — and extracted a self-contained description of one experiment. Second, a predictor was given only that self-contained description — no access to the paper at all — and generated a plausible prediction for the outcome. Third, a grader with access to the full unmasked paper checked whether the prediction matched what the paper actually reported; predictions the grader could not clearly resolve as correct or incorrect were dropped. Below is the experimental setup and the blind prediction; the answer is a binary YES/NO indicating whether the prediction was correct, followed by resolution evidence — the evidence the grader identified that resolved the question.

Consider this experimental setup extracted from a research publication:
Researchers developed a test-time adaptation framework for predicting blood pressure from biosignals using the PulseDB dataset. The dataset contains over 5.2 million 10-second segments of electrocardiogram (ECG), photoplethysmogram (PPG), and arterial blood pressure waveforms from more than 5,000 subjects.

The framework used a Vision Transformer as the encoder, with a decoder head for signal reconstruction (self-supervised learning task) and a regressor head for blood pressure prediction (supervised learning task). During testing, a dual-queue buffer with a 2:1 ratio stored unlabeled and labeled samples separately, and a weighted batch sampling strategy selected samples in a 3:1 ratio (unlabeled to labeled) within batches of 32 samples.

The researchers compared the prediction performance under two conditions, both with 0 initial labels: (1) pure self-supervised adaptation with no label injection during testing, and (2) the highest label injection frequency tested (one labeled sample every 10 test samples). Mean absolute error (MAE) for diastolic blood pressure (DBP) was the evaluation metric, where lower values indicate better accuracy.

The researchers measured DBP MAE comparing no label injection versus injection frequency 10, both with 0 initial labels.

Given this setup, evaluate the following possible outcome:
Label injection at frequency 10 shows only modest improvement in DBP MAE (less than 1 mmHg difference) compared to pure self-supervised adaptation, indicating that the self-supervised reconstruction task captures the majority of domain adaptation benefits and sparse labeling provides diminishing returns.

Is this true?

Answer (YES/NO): NO